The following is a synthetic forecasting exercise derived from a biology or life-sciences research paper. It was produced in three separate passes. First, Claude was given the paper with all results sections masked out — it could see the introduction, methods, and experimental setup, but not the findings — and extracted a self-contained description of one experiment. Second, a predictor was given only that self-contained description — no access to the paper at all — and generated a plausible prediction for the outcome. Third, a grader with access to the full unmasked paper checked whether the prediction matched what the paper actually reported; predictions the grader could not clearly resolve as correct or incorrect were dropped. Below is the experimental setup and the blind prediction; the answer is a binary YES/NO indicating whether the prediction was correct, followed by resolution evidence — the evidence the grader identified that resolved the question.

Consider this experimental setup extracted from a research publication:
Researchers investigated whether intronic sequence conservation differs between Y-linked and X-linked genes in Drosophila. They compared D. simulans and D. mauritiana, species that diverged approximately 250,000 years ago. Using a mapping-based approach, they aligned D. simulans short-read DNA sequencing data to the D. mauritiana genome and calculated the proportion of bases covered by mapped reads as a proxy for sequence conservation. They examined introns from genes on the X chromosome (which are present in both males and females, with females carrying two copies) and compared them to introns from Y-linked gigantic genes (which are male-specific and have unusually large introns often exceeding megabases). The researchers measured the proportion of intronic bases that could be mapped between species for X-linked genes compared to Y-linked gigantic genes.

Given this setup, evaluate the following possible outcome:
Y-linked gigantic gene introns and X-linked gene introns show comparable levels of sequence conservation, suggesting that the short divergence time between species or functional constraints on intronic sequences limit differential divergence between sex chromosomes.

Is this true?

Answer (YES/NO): NO